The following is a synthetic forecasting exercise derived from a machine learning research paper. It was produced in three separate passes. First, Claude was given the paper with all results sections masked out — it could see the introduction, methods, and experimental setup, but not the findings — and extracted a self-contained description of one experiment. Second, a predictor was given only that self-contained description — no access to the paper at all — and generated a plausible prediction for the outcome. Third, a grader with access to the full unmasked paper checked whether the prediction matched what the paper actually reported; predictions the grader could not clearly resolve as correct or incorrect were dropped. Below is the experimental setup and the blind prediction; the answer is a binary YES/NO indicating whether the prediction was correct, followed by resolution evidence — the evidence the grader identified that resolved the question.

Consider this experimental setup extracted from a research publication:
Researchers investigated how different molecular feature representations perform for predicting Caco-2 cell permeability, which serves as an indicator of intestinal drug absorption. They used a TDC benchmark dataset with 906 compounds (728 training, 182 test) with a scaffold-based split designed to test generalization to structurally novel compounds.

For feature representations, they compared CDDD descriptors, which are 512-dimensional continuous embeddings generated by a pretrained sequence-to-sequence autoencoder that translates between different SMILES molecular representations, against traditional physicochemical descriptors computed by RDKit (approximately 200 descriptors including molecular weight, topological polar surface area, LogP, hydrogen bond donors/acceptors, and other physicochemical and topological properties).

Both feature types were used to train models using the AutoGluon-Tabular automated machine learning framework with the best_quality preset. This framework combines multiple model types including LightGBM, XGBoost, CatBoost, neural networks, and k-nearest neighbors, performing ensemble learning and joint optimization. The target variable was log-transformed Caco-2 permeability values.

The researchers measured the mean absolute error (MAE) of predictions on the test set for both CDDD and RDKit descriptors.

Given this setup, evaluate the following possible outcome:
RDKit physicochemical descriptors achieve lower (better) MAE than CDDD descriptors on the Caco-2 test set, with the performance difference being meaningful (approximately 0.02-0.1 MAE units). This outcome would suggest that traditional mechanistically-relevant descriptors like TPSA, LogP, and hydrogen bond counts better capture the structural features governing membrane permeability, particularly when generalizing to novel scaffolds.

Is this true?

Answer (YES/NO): YES